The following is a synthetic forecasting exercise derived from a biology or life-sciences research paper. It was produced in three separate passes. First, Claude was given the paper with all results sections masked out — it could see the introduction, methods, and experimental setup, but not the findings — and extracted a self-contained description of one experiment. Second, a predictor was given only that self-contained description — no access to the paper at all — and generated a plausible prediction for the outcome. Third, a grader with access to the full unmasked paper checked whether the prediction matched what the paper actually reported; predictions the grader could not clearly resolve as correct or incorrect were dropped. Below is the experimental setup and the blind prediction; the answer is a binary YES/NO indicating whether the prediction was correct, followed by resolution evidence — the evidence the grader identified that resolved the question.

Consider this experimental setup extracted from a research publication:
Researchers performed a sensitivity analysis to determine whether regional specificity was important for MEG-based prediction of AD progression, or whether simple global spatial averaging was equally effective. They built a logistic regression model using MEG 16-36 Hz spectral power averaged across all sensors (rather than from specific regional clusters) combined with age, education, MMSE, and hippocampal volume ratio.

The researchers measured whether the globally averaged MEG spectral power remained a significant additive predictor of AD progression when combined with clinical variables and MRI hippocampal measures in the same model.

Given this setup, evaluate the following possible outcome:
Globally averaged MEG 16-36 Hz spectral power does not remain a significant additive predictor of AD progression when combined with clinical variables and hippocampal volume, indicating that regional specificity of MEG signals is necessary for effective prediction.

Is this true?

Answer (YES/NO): NO